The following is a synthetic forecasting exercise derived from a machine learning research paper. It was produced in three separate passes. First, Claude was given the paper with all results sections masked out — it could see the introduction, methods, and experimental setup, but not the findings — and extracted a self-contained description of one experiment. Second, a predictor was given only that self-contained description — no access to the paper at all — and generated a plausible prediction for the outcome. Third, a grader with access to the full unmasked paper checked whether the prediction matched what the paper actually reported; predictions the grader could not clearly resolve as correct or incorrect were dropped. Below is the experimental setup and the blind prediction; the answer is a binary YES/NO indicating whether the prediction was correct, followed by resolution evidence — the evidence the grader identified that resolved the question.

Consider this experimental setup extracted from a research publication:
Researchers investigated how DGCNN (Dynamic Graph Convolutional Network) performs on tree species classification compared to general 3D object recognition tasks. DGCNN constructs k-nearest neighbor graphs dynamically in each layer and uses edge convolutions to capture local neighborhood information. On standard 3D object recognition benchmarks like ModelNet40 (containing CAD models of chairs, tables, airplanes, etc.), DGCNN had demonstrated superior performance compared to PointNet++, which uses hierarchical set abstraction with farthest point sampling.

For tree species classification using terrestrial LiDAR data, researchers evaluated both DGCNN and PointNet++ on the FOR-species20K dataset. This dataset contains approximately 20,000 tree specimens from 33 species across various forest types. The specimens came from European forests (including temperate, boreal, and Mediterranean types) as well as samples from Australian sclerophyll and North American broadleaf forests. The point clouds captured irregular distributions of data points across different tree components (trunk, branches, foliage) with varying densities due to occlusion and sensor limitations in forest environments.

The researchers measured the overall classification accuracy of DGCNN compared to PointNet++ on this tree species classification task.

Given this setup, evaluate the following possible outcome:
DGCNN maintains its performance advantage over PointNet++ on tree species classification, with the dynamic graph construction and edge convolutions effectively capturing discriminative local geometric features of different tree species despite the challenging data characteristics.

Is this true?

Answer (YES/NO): NO